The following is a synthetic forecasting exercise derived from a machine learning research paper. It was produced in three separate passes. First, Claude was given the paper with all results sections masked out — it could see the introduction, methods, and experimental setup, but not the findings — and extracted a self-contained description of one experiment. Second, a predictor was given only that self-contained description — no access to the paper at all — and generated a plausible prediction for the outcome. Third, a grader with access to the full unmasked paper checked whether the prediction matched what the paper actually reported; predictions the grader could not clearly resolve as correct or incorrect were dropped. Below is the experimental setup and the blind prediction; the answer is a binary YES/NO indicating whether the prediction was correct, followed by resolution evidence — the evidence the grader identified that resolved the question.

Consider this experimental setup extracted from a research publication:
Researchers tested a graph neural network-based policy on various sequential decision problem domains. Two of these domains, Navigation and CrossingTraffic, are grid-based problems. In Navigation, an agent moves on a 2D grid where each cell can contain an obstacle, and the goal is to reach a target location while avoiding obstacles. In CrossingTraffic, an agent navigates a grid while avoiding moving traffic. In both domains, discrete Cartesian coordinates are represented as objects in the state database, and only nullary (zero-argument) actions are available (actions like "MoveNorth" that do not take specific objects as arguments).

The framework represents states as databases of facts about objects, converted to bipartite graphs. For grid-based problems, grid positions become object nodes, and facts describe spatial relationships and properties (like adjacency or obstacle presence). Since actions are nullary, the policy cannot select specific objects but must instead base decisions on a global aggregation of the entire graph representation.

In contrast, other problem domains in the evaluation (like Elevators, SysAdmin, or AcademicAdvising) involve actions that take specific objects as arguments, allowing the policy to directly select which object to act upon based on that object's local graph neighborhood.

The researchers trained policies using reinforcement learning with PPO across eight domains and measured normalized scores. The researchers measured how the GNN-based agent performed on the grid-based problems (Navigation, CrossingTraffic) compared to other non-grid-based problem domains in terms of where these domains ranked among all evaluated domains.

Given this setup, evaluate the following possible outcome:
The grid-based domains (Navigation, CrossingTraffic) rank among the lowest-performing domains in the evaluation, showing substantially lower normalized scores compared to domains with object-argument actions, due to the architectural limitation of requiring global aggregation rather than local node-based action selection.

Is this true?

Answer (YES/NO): NO